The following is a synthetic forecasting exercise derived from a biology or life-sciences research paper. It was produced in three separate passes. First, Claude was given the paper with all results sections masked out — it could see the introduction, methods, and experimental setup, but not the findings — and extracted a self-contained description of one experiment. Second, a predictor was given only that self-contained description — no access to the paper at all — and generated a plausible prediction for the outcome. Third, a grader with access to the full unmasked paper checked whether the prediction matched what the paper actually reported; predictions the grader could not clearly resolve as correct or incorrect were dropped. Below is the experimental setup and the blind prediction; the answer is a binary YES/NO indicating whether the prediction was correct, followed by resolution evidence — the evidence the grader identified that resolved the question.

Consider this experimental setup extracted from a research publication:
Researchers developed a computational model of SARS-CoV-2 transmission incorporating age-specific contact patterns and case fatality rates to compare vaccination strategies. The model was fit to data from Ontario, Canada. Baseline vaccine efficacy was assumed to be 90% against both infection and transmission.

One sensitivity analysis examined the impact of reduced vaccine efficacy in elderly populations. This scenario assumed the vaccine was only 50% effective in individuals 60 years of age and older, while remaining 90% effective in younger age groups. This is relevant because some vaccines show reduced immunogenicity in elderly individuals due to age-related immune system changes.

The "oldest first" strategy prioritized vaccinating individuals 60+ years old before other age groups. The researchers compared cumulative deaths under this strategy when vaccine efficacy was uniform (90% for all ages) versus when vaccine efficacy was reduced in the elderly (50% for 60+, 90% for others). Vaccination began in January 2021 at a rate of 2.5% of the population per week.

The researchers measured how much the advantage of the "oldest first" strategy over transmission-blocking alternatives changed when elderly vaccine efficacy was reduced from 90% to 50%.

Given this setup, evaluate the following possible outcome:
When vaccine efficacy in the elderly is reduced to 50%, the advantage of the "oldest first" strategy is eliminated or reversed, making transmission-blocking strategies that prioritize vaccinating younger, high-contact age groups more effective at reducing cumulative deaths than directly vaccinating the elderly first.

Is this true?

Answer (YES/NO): YES